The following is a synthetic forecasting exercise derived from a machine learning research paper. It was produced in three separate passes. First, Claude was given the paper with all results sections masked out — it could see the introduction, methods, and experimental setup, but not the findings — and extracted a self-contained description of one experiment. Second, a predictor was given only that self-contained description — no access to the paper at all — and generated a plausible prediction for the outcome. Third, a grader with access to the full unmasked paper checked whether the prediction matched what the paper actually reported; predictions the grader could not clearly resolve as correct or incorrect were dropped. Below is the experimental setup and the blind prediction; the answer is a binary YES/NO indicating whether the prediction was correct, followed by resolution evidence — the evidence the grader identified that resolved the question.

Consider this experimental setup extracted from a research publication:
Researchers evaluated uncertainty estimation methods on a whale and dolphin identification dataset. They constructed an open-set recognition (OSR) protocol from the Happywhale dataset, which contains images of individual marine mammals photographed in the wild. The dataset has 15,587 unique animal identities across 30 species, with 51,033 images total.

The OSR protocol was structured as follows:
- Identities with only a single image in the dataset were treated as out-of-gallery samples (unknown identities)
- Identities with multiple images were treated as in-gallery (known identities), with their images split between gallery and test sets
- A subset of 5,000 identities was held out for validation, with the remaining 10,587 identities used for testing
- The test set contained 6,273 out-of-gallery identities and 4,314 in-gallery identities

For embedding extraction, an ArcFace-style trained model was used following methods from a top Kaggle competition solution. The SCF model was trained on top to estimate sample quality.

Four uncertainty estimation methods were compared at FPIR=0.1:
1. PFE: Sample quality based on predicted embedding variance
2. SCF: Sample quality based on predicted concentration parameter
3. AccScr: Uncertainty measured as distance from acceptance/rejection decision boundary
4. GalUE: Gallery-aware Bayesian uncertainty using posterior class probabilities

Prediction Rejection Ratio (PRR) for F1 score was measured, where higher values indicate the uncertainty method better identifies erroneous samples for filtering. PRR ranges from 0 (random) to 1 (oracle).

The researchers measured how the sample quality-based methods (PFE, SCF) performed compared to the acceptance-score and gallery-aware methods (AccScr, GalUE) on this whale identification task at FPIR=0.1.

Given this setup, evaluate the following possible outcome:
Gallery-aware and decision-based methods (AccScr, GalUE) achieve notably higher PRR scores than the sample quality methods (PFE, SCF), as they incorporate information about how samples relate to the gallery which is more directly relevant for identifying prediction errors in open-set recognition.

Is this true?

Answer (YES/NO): YES